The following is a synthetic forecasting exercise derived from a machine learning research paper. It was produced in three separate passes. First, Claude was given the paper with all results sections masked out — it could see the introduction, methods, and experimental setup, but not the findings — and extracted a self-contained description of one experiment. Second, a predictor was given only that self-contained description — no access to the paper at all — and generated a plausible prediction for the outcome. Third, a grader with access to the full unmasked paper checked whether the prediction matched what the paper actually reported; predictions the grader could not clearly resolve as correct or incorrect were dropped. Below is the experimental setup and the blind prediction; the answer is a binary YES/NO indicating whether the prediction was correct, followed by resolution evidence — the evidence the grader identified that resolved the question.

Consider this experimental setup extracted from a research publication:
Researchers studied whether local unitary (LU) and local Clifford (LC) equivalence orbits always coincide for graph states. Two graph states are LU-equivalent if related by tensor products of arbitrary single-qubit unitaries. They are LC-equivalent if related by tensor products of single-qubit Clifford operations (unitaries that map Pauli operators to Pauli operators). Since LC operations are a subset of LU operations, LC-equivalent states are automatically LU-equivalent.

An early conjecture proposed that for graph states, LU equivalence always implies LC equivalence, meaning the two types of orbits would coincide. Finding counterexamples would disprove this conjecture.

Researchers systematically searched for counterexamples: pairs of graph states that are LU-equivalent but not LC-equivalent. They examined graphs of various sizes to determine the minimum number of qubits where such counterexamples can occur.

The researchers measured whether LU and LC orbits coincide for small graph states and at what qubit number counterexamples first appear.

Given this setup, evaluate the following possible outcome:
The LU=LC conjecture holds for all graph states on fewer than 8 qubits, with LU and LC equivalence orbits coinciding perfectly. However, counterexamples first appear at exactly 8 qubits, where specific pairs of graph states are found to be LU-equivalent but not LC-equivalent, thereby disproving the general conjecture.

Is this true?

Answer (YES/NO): NO